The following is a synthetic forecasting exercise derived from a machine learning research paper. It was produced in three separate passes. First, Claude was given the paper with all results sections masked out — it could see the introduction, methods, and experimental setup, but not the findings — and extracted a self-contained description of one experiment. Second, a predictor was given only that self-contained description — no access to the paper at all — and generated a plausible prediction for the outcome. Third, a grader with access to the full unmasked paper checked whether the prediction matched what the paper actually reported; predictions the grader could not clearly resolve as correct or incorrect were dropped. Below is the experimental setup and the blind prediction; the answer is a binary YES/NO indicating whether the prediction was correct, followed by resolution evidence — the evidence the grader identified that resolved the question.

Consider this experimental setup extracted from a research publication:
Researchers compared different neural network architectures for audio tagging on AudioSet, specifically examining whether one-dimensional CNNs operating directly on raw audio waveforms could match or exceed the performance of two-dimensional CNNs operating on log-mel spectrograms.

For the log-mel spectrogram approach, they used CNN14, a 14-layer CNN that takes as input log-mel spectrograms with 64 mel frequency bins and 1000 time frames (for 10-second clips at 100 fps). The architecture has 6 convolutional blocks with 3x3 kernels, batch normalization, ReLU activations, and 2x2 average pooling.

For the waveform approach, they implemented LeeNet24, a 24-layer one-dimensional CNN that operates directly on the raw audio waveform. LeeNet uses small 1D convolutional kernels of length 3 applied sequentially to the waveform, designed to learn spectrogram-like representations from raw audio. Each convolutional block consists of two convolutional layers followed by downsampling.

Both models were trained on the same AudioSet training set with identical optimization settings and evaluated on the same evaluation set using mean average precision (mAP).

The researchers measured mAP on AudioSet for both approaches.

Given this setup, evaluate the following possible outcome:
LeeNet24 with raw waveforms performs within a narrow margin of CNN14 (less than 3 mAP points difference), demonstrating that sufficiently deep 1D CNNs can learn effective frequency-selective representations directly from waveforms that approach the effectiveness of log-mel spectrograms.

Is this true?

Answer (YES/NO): NO